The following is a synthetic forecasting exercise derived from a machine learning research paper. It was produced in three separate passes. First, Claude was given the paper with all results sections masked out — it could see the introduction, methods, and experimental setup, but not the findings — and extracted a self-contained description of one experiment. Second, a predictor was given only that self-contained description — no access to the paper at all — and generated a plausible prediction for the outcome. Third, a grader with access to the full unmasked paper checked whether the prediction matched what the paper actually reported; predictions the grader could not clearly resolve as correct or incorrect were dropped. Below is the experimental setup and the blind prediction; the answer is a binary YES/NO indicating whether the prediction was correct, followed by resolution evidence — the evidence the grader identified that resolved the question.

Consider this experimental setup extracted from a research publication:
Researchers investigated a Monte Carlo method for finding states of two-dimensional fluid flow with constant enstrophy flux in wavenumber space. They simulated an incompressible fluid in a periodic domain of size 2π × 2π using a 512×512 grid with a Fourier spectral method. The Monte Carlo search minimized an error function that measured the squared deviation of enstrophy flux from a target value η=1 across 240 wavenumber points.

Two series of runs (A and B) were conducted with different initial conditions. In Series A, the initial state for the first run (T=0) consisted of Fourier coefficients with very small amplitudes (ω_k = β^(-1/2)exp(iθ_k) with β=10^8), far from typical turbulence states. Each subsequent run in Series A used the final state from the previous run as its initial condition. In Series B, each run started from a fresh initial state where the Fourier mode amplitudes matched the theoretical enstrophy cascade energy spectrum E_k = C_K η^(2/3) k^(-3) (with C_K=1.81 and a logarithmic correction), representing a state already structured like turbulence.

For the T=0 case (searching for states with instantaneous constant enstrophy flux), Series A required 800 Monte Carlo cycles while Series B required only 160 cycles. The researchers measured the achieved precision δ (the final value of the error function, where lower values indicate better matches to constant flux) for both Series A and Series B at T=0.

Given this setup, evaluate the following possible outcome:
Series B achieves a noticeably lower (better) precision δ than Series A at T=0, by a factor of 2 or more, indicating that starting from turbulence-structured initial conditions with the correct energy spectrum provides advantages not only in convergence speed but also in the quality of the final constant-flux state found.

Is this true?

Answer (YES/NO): YES